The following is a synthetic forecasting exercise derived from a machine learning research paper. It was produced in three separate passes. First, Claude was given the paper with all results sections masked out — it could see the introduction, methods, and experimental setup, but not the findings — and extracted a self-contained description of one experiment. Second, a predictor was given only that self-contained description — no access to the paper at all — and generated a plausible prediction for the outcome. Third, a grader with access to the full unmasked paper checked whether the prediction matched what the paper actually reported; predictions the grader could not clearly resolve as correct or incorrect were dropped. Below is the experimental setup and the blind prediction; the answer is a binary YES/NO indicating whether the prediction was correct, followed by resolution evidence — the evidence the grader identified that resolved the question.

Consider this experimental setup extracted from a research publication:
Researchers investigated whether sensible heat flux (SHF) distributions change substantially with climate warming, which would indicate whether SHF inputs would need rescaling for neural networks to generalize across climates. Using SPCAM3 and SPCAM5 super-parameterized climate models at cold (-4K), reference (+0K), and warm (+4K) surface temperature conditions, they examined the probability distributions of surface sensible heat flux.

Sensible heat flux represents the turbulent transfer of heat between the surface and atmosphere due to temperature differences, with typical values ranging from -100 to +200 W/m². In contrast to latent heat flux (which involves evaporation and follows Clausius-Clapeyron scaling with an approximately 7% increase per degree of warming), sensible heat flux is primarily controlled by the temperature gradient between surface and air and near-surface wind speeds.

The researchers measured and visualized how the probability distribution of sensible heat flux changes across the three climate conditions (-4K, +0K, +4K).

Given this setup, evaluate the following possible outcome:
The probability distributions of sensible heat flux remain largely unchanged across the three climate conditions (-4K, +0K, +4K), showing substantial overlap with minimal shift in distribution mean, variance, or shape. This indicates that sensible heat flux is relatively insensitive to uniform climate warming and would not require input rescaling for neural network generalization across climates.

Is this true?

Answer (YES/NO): YES